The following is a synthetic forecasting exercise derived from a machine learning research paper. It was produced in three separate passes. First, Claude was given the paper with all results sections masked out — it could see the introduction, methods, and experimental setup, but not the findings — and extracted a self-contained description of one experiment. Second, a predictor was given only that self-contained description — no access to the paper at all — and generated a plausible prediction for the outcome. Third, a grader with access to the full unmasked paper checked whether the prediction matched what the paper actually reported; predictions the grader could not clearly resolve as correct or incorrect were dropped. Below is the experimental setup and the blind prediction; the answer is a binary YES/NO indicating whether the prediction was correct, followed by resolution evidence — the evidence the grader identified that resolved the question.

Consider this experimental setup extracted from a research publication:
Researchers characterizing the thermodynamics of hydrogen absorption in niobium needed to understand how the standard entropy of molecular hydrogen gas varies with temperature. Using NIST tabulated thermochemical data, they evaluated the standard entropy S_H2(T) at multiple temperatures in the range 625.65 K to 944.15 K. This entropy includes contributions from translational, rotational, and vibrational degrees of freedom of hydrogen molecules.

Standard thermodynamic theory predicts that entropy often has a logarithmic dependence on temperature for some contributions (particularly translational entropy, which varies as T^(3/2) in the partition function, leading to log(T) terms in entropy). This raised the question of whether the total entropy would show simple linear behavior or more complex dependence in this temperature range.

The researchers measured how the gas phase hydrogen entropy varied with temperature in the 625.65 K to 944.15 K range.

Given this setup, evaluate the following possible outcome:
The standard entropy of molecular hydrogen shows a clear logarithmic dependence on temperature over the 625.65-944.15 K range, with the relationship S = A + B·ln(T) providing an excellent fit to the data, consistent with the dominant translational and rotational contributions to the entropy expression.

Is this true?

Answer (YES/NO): NO